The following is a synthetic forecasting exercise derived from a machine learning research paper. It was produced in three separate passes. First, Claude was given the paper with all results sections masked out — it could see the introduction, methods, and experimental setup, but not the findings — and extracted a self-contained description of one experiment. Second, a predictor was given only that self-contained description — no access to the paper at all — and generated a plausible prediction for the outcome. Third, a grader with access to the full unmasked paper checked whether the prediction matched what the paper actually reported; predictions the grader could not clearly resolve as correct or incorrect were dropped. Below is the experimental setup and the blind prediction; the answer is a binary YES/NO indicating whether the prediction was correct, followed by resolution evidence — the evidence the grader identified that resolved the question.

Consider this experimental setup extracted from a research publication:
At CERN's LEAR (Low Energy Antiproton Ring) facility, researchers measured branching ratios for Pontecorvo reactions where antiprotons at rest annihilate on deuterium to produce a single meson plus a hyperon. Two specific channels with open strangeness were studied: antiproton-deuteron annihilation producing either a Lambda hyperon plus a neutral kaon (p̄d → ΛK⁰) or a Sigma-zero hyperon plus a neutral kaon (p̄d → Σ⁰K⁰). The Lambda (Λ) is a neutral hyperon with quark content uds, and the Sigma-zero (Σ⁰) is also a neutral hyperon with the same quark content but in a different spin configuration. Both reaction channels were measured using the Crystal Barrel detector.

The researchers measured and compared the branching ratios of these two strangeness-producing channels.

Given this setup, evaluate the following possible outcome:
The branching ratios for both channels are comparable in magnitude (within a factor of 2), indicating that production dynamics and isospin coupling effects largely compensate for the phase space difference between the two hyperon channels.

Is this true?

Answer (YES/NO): YES